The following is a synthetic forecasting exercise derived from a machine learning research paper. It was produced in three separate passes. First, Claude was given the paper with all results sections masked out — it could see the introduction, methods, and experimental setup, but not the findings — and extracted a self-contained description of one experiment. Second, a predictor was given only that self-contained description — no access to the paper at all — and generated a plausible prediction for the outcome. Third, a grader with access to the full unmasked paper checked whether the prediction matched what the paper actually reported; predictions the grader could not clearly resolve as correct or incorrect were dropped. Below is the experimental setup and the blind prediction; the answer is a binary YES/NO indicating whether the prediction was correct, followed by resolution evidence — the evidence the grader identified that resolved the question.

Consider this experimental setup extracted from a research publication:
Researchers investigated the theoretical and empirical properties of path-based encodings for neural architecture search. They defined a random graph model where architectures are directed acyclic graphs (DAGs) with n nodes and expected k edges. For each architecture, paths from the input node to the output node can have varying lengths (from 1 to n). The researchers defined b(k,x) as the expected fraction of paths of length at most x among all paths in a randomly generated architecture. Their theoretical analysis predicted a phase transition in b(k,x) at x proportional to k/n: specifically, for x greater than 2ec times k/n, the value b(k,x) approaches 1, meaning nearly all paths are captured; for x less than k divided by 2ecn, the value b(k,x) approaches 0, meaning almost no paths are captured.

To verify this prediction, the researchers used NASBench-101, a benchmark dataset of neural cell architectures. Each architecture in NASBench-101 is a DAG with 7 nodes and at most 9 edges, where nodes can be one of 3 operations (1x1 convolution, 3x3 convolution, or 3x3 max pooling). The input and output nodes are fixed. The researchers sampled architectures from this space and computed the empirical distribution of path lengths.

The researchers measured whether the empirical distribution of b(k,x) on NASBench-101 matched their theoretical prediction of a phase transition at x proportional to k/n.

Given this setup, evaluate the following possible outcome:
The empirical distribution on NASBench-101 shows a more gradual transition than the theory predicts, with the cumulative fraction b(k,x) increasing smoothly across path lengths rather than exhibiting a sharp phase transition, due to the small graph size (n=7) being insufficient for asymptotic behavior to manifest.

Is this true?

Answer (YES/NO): NO